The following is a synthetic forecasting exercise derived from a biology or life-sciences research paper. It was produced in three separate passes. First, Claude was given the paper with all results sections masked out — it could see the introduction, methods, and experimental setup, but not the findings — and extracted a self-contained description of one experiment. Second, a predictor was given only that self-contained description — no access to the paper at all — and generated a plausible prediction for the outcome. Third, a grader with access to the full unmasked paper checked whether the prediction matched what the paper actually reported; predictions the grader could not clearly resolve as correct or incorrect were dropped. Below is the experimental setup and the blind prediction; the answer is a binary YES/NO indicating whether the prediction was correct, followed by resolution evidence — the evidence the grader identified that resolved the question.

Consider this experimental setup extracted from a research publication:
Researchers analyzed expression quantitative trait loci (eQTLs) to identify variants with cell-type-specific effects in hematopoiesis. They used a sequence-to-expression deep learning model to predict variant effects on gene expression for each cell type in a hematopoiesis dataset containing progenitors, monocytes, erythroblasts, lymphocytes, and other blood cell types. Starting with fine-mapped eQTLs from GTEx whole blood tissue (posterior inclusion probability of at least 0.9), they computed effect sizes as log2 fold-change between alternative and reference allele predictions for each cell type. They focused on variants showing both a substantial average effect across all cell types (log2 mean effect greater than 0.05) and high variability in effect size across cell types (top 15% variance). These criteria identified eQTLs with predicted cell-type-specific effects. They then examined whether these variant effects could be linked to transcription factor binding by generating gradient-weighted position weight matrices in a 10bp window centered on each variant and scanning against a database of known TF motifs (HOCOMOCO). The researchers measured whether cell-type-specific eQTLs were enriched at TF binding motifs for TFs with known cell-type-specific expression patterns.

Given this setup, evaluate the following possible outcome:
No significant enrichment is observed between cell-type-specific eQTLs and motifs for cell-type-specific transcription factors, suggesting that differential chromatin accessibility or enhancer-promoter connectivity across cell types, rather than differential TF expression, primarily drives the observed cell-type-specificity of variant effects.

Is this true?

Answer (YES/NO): NO